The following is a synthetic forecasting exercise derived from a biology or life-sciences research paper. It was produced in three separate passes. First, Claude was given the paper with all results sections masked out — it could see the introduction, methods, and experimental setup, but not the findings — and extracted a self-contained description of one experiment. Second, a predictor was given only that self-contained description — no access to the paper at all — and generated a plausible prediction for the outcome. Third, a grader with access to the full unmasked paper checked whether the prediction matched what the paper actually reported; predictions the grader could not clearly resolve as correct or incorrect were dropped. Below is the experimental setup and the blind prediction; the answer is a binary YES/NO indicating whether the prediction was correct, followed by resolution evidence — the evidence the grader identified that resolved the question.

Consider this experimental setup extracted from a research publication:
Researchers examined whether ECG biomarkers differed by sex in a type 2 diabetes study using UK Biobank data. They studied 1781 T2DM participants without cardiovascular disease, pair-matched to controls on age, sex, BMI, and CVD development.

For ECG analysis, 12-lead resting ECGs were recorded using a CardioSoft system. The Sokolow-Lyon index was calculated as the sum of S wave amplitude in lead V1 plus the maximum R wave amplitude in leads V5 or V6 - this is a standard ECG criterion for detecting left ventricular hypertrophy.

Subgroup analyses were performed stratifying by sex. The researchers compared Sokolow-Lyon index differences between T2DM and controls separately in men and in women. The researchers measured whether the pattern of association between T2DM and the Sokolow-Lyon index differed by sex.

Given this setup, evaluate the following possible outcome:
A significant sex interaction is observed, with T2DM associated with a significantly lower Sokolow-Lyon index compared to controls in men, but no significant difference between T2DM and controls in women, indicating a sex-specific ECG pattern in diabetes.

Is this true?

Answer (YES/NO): NO